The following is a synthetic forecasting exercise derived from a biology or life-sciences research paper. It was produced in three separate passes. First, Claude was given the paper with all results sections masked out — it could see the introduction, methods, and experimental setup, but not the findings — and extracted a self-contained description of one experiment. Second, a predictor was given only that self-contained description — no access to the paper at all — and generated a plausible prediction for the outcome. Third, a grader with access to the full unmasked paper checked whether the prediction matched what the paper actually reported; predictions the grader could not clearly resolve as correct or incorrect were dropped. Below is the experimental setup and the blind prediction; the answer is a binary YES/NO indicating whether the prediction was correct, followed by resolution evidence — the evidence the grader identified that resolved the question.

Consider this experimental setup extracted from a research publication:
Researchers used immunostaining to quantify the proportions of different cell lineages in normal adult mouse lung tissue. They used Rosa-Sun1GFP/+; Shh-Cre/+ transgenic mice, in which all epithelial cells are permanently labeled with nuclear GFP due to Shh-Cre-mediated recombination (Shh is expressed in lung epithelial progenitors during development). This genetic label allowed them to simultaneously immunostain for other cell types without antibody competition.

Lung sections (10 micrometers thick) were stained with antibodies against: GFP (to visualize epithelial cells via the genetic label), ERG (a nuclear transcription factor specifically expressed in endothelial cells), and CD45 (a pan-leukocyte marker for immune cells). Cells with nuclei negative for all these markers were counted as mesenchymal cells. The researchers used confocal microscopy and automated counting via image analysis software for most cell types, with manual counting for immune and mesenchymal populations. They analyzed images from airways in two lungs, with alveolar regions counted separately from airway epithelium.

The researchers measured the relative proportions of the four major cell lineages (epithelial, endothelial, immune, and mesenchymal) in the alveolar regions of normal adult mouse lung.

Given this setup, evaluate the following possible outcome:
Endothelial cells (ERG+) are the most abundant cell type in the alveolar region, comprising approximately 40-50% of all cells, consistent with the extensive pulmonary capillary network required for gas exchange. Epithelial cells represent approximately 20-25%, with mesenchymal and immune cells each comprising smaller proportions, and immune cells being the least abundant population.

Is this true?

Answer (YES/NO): NO